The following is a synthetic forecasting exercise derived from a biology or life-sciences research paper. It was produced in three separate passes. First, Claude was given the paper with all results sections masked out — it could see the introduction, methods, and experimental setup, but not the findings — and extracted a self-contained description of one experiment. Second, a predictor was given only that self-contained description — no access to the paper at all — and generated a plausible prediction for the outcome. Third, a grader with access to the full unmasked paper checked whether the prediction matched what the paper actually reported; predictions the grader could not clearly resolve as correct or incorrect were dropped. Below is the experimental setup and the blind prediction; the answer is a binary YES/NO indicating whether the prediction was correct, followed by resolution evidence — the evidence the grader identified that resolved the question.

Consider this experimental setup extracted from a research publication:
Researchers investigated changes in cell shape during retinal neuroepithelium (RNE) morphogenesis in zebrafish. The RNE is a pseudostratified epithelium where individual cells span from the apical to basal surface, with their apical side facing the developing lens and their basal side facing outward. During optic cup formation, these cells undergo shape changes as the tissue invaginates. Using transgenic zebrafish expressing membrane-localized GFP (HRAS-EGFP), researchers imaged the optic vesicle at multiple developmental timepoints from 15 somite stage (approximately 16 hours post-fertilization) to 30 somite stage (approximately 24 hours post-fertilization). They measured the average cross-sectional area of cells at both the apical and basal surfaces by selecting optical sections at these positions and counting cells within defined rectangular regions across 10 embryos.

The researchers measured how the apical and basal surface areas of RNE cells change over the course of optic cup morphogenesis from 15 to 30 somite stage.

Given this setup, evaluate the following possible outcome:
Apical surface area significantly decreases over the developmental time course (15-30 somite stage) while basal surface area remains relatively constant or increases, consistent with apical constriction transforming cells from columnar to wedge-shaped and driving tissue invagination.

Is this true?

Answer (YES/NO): NO